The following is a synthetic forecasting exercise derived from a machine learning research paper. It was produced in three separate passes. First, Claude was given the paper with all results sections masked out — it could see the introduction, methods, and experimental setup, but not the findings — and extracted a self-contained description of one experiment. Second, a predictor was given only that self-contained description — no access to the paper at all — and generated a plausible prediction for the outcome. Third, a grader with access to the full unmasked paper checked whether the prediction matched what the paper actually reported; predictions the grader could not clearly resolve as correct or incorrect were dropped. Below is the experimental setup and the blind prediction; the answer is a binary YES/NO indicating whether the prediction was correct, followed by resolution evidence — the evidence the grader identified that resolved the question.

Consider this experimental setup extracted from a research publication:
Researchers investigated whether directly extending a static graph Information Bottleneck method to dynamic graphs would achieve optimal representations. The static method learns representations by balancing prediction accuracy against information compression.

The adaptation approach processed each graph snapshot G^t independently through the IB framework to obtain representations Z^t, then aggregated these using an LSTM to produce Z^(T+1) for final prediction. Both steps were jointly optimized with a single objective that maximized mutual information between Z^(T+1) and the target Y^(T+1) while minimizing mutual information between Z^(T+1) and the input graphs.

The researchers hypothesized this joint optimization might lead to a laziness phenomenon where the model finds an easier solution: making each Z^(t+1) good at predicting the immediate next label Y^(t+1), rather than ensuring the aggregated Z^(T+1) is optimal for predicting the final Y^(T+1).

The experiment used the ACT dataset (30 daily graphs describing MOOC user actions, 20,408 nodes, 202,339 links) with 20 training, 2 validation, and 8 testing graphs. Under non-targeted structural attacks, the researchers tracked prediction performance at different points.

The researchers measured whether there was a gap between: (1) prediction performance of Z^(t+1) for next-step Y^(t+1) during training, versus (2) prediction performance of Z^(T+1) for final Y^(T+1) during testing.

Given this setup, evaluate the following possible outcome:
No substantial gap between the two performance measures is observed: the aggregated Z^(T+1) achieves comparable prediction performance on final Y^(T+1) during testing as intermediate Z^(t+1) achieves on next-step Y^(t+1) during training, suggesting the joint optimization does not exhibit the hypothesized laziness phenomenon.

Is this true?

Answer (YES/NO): NO